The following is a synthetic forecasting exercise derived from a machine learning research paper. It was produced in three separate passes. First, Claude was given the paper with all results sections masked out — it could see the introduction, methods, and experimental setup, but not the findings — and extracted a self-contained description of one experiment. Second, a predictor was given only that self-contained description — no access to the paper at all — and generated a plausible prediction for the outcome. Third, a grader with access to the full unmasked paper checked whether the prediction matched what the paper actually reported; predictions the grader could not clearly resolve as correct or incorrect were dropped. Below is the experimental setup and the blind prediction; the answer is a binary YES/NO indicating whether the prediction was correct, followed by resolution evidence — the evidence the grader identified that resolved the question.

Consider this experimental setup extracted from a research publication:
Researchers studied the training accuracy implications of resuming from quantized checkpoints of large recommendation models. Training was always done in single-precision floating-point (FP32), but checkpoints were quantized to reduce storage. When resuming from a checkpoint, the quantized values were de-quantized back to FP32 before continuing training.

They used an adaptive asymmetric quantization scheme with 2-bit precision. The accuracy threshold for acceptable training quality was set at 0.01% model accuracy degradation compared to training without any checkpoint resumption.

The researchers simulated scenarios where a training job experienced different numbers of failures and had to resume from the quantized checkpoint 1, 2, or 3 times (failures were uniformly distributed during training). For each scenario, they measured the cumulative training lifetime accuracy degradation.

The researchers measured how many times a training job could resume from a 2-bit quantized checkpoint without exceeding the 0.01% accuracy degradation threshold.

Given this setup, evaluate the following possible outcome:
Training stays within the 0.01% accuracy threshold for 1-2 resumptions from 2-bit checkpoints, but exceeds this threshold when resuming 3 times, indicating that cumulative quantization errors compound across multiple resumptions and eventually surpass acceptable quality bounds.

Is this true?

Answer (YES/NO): NO